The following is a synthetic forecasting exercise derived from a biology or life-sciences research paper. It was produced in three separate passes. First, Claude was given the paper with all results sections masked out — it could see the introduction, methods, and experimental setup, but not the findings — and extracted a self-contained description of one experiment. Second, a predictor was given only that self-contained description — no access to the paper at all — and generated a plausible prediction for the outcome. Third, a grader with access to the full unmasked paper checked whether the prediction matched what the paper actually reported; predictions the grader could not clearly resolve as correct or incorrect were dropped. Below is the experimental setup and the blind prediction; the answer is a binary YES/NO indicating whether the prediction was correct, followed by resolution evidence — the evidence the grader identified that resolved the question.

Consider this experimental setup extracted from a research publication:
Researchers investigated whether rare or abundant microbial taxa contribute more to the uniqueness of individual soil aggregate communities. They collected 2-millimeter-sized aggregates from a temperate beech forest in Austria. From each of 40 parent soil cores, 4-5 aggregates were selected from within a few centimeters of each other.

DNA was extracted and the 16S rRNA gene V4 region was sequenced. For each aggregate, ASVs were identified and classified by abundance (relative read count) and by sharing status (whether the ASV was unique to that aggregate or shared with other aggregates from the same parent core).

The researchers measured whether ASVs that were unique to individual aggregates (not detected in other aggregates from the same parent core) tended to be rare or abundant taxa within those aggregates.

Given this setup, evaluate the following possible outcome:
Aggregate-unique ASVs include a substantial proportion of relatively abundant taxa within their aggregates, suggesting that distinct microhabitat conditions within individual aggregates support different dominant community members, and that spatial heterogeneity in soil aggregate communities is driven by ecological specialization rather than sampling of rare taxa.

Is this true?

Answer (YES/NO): NO